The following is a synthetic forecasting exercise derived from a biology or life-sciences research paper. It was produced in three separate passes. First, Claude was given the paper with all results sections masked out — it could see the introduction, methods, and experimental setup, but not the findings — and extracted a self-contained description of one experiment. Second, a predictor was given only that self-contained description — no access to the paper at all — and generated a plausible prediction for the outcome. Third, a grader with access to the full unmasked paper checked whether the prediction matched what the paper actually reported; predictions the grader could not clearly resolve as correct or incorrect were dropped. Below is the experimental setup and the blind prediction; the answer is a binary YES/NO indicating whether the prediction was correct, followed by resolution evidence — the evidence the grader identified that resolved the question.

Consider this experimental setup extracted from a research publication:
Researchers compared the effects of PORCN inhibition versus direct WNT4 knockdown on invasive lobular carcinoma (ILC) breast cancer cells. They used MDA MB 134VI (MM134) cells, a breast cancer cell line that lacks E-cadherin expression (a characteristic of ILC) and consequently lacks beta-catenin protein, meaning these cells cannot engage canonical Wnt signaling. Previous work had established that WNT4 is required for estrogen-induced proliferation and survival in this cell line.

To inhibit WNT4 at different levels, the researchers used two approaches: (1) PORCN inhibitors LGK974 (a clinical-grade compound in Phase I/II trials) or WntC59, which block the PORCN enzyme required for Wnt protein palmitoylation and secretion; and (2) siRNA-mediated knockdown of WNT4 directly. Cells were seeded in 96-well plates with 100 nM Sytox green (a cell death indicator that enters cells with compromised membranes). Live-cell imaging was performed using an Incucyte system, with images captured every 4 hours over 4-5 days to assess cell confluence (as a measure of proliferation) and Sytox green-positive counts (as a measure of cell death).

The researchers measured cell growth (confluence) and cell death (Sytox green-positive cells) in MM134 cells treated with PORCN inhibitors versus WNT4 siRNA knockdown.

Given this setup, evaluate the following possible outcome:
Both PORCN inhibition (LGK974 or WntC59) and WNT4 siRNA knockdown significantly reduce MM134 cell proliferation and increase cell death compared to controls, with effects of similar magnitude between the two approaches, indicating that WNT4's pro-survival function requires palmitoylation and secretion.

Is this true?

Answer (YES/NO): NO